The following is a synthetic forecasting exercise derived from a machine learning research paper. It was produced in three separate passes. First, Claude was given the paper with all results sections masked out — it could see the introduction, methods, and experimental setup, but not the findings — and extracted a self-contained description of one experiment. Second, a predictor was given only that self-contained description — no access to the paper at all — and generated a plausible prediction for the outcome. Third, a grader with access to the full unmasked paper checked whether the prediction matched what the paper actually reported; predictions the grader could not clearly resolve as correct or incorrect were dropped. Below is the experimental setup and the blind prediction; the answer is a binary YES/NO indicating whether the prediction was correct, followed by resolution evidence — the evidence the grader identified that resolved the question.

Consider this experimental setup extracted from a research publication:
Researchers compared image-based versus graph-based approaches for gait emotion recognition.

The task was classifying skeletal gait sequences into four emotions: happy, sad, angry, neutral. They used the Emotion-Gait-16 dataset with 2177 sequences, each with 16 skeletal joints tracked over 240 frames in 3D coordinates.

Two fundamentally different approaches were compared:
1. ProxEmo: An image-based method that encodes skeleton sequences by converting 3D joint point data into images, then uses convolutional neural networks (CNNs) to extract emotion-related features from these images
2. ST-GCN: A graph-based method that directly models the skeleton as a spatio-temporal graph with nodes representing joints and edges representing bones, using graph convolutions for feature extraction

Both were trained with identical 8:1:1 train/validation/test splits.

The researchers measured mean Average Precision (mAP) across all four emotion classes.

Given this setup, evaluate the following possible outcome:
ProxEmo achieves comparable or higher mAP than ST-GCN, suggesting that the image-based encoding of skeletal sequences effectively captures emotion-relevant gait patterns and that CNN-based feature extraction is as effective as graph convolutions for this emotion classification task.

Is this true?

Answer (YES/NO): NO